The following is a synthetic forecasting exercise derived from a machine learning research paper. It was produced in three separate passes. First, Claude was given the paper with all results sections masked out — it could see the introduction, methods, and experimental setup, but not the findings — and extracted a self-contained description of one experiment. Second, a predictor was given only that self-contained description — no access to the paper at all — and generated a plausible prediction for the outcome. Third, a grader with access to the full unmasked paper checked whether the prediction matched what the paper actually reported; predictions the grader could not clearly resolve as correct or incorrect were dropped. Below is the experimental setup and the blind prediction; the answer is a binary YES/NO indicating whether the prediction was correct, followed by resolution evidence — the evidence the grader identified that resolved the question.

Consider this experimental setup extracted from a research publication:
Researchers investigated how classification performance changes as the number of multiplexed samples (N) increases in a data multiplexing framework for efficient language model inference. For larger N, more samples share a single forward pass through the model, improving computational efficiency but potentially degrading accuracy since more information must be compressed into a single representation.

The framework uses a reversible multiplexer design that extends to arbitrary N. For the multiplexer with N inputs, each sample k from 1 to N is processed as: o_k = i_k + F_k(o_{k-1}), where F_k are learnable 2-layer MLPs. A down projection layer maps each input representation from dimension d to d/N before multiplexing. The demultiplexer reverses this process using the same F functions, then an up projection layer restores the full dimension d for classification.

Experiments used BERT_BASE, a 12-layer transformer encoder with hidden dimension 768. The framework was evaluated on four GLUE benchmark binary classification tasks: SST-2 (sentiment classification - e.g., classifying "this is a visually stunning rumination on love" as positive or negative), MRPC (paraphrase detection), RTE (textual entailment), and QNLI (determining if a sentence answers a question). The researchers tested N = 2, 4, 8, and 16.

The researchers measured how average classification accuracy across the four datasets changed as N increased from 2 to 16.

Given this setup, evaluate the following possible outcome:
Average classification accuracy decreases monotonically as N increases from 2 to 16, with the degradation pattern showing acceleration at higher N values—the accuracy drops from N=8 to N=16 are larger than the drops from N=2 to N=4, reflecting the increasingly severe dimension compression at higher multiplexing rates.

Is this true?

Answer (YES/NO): YES